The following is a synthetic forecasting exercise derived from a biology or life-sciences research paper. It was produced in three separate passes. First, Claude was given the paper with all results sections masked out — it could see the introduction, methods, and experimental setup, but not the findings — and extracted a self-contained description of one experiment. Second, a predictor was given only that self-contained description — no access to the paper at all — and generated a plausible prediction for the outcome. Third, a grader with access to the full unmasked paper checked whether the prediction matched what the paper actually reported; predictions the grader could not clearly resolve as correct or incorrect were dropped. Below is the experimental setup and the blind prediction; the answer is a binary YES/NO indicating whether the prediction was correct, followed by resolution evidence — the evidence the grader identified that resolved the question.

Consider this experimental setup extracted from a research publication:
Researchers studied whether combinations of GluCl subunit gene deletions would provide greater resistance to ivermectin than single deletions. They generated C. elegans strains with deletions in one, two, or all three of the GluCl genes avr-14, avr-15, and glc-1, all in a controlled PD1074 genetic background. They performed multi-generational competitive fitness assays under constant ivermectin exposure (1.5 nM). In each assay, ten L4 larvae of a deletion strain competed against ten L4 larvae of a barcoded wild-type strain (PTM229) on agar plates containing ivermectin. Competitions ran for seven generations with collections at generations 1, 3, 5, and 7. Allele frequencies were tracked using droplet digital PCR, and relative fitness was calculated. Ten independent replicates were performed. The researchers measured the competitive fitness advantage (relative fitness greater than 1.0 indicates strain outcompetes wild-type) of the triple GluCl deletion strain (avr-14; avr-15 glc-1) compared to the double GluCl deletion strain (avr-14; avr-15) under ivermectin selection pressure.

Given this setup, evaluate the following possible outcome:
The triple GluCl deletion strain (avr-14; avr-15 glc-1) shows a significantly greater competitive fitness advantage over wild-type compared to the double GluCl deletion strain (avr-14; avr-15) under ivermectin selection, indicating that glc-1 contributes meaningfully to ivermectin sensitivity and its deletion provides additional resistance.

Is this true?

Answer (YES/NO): NO